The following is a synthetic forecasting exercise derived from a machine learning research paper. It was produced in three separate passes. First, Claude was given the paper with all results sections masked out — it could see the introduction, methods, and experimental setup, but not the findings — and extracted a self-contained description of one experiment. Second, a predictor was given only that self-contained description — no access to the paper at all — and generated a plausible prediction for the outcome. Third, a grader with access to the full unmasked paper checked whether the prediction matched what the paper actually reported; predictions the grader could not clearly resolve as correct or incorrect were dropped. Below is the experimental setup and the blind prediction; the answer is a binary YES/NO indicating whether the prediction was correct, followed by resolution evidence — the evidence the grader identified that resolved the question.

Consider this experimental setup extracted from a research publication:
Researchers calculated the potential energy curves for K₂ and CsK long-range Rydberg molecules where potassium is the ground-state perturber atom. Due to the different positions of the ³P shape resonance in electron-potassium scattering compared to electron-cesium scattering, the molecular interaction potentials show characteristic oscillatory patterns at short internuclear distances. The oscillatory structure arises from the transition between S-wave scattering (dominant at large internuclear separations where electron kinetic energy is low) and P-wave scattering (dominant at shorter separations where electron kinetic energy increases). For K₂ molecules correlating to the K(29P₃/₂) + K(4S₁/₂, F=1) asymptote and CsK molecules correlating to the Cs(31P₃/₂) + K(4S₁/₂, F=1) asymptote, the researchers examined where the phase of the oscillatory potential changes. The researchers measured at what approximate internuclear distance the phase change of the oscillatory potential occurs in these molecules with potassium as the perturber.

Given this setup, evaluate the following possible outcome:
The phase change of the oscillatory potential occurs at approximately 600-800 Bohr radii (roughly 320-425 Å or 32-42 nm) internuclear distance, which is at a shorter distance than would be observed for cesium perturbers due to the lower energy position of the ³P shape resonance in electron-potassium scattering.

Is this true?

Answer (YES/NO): NO